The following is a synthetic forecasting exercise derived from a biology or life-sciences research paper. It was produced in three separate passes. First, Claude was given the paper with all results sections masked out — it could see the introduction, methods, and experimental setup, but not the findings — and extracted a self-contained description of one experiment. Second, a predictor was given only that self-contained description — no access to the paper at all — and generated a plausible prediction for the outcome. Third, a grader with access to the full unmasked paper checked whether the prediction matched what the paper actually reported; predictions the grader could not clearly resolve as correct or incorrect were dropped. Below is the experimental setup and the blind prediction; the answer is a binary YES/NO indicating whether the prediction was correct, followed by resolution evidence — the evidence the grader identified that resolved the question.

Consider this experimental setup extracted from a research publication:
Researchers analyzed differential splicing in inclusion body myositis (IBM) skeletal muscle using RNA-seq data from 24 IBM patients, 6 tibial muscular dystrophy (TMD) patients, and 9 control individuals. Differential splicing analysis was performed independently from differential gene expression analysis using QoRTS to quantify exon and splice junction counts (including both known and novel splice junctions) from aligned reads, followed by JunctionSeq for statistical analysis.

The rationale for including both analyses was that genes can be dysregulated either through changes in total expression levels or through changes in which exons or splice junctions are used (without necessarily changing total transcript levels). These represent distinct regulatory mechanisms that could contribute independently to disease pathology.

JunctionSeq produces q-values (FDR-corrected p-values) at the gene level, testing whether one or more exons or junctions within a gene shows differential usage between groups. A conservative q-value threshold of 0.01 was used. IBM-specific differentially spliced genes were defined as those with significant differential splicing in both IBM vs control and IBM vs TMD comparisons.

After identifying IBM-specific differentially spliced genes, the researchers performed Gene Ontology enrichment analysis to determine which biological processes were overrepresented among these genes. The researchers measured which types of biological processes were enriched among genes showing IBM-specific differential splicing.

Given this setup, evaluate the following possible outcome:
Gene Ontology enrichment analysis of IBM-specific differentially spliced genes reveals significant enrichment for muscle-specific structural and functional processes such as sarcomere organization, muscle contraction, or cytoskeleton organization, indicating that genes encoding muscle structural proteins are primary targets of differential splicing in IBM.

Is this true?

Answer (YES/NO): YES